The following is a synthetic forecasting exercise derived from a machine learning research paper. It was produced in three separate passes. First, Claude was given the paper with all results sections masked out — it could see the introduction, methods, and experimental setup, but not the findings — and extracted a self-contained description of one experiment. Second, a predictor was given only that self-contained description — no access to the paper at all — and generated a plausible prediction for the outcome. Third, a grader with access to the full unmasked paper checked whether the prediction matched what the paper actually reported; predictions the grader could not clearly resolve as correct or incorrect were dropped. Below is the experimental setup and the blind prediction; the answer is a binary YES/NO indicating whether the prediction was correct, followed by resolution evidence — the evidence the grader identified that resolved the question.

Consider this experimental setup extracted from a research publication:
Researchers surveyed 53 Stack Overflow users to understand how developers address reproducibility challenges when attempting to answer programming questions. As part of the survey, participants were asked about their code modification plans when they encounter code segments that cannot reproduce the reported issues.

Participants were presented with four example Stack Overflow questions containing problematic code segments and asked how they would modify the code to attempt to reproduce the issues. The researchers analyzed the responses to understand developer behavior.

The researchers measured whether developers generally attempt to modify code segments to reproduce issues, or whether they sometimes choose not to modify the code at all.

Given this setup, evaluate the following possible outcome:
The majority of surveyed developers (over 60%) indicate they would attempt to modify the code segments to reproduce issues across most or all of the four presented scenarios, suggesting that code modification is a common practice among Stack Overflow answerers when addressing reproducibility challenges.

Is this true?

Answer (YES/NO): NO